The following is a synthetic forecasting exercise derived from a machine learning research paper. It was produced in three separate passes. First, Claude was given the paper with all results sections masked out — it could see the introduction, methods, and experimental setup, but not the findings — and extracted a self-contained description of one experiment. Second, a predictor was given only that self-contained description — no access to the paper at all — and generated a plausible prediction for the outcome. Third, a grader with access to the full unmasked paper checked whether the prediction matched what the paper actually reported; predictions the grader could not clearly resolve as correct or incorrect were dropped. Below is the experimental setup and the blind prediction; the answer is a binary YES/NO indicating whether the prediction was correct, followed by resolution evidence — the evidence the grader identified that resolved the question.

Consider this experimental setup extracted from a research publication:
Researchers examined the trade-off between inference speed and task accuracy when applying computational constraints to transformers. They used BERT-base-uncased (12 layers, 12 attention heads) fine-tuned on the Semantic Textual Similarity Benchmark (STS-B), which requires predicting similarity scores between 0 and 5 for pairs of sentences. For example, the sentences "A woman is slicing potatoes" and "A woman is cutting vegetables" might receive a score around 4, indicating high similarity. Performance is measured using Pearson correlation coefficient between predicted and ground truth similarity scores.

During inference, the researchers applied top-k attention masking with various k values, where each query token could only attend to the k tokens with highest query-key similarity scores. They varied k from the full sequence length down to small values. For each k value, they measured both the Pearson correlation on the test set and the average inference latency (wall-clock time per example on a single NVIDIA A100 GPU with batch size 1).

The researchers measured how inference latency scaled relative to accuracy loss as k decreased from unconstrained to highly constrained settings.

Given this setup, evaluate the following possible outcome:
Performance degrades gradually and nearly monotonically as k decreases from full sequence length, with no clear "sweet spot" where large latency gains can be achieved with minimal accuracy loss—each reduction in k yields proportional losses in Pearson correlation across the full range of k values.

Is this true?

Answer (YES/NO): NO